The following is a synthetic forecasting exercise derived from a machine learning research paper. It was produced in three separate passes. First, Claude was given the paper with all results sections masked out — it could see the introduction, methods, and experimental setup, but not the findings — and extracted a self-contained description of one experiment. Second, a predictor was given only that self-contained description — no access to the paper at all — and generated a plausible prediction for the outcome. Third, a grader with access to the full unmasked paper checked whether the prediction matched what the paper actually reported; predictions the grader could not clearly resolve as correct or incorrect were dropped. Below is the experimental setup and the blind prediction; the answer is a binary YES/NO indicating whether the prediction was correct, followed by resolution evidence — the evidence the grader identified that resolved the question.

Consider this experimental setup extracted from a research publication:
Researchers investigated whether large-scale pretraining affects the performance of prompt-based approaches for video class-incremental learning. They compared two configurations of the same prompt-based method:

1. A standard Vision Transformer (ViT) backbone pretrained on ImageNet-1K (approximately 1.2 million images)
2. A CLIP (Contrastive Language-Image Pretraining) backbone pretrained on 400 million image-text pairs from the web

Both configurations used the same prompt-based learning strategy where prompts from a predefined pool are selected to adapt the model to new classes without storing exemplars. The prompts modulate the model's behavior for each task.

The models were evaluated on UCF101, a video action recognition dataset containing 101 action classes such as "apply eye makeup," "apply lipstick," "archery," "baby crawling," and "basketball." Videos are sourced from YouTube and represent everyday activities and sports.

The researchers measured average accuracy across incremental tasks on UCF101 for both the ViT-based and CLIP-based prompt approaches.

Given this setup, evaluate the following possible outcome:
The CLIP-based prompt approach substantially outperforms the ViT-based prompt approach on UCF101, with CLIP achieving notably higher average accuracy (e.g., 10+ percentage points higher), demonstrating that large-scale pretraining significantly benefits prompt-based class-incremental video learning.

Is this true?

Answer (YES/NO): NO